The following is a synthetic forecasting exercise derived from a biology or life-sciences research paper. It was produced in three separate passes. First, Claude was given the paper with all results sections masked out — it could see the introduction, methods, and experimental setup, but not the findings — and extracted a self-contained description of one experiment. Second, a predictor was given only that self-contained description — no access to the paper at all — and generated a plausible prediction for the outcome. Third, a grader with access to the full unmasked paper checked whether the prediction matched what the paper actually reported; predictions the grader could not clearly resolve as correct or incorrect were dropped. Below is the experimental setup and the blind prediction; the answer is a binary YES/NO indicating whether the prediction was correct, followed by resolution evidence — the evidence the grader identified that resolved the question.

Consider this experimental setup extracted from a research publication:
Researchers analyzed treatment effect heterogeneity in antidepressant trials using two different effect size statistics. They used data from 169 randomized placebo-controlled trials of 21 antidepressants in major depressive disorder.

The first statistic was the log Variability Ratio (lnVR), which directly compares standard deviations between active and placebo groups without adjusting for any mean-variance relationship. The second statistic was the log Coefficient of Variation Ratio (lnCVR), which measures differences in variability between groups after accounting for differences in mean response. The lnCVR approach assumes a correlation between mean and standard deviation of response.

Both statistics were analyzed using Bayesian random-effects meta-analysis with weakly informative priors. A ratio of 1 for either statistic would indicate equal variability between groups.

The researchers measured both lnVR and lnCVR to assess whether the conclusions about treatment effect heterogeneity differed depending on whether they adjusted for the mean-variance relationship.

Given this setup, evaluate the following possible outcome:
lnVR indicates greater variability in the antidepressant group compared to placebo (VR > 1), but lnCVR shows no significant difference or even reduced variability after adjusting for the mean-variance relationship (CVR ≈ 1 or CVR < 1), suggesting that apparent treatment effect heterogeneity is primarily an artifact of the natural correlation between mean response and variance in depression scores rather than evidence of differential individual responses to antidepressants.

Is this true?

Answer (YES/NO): NO